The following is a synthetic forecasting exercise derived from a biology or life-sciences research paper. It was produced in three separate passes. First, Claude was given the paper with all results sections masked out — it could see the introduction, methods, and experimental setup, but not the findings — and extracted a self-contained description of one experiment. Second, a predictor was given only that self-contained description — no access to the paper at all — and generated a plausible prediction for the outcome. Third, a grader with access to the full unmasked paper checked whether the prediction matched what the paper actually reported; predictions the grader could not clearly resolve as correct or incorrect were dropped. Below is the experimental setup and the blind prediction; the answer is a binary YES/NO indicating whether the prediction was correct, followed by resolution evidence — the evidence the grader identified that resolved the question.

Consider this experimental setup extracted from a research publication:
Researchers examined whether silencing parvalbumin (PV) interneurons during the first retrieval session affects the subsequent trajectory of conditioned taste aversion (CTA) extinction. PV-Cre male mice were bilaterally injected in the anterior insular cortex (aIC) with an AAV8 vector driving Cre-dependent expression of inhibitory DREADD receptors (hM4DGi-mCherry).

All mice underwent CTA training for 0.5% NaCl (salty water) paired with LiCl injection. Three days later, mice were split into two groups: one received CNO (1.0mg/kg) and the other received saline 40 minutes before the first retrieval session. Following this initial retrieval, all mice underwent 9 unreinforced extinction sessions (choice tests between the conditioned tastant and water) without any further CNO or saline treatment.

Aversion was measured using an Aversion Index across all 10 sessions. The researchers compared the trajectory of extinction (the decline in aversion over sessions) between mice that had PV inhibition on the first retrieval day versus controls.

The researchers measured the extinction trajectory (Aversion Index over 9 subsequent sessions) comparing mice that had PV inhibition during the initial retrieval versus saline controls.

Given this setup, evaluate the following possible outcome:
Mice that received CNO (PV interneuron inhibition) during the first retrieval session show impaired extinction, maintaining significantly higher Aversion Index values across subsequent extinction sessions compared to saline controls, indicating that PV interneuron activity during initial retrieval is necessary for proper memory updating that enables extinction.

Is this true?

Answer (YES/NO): NO